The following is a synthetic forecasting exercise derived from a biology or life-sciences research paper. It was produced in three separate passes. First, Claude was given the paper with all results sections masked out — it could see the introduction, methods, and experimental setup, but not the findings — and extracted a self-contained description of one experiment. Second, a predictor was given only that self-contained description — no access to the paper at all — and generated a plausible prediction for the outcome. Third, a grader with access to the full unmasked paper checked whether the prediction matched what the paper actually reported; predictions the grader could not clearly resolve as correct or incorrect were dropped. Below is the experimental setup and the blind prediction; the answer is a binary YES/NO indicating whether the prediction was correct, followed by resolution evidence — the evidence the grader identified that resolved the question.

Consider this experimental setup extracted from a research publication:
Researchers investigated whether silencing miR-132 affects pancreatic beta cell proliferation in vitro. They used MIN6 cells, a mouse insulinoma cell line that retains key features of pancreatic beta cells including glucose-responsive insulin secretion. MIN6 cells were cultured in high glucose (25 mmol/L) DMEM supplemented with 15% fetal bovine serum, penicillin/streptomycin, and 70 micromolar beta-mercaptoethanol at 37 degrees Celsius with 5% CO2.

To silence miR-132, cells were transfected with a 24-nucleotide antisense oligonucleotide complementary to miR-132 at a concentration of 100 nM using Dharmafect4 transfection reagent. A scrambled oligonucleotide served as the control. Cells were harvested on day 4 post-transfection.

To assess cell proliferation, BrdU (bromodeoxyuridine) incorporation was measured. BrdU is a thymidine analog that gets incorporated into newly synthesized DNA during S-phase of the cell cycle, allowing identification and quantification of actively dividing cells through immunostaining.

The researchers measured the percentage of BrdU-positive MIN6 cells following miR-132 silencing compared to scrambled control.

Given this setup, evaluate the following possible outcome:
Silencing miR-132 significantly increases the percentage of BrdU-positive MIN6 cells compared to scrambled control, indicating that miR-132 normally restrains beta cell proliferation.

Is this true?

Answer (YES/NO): NO